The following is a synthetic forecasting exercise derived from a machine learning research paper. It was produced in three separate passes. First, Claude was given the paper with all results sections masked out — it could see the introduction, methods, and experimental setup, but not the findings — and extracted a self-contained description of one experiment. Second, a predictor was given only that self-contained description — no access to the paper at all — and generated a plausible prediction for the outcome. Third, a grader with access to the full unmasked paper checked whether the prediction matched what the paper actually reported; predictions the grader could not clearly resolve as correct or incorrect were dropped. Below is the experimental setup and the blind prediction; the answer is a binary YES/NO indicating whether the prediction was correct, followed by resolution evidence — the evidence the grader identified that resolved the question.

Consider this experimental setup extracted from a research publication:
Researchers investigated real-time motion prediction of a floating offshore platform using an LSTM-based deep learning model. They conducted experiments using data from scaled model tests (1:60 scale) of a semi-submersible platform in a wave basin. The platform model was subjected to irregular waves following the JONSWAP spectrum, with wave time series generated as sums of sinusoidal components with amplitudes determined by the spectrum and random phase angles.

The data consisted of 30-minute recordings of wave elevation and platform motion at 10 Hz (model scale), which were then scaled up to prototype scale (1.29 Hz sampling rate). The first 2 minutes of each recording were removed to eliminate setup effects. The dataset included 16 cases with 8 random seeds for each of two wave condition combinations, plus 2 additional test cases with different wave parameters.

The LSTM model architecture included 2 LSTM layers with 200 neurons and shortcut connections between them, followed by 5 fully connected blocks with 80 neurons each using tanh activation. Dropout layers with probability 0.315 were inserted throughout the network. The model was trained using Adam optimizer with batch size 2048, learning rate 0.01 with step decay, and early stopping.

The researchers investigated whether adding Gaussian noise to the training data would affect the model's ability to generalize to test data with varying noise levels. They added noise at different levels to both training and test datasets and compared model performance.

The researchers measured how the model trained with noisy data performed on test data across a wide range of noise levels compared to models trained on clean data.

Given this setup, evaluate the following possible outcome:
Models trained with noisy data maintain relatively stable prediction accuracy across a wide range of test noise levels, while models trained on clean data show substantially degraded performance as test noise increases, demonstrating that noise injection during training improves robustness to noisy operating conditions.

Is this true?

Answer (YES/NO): YES